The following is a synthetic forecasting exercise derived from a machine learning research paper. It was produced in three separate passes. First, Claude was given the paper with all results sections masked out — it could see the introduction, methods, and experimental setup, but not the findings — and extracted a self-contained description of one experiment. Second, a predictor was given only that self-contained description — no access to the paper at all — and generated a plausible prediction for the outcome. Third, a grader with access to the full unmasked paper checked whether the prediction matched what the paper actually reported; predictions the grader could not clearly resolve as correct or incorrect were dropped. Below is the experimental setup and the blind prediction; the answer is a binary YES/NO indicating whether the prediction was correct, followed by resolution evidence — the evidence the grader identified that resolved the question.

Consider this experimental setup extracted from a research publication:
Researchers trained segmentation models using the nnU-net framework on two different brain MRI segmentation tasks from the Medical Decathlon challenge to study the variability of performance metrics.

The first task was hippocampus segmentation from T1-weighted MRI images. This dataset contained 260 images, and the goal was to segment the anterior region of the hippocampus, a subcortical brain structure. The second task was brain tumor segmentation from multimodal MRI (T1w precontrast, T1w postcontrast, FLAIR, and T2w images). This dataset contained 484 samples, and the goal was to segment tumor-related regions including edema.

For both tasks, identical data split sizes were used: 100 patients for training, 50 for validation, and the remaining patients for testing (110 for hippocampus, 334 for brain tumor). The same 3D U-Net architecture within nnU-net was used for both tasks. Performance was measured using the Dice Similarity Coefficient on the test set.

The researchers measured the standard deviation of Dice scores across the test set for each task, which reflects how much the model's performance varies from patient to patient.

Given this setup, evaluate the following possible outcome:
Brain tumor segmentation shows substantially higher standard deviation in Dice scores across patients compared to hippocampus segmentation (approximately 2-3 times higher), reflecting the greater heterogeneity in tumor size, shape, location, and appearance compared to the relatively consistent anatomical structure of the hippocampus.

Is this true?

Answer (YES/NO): NO